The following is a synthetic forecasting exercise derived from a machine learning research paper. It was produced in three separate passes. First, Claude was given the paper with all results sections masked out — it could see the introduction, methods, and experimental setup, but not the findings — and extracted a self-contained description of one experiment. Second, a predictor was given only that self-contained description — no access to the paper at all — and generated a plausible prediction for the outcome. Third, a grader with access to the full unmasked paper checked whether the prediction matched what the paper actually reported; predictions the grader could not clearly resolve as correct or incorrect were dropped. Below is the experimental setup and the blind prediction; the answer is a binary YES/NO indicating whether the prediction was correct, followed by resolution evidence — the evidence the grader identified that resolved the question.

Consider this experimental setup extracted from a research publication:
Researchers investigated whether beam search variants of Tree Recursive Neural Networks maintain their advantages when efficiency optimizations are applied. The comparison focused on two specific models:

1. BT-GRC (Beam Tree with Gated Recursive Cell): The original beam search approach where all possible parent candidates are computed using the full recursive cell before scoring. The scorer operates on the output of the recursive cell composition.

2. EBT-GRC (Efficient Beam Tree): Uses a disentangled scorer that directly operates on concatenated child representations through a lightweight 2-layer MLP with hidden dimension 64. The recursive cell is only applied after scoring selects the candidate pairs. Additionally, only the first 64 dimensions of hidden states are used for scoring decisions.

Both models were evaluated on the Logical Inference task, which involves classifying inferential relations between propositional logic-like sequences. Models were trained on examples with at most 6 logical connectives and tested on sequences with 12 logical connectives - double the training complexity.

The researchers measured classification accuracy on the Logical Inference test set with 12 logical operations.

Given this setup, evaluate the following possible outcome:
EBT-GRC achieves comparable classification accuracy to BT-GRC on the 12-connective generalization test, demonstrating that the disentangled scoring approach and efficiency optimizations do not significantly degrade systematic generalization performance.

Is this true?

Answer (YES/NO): YES